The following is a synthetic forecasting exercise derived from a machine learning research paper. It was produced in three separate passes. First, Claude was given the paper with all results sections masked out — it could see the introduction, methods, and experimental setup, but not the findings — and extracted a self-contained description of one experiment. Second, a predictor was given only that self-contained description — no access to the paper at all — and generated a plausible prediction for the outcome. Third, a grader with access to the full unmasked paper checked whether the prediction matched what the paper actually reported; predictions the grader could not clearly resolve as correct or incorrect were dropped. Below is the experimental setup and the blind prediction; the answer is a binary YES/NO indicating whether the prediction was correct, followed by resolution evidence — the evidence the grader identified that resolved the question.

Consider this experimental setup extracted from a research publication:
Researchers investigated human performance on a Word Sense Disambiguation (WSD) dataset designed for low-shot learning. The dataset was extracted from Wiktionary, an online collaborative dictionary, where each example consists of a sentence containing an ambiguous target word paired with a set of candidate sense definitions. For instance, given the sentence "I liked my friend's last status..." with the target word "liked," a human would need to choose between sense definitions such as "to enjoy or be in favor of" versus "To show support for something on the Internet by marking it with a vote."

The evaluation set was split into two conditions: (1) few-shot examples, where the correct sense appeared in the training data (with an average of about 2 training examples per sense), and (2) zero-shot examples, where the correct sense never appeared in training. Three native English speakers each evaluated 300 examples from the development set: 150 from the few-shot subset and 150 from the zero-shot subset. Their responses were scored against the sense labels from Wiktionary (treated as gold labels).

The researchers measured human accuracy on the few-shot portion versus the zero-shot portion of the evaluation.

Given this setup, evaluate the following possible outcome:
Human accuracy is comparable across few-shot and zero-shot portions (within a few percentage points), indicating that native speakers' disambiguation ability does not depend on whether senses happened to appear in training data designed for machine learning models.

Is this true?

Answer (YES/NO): YES